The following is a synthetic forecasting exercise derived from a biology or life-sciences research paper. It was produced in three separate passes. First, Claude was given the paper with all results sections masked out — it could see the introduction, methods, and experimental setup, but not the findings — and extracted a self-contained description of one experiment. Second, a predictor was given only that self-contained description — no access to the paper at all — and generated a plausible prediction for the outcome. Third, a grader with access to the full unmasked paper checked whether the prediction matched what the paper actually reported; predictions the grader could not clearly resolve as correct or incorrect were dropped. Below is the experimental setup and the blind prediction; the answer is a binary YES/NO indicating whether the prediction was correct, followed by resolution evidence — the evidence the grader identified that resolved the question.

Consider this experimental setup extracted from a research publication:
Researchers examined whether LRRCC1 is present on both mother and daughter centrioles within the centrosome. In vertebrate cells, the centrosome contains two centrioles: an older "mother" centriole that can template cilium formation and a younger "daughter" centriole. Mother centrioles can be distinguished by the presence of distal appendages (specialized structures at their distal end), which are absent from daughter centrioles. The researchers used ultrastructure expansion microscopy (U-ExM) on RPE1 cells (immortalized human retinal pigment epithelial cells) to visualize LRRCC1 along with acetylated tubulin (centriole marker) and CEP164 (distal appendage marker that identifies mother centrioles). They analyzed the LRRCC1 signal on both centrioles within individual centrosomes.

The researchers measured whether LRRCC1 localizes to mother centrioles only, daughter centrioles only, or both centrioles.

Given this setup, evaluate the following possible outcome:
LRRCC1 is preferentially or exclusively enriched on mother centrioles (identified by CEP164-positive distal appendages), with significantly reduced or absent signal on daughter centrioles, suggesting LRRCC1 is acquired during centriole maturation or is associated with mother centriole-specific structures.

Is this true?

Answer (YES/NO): NO